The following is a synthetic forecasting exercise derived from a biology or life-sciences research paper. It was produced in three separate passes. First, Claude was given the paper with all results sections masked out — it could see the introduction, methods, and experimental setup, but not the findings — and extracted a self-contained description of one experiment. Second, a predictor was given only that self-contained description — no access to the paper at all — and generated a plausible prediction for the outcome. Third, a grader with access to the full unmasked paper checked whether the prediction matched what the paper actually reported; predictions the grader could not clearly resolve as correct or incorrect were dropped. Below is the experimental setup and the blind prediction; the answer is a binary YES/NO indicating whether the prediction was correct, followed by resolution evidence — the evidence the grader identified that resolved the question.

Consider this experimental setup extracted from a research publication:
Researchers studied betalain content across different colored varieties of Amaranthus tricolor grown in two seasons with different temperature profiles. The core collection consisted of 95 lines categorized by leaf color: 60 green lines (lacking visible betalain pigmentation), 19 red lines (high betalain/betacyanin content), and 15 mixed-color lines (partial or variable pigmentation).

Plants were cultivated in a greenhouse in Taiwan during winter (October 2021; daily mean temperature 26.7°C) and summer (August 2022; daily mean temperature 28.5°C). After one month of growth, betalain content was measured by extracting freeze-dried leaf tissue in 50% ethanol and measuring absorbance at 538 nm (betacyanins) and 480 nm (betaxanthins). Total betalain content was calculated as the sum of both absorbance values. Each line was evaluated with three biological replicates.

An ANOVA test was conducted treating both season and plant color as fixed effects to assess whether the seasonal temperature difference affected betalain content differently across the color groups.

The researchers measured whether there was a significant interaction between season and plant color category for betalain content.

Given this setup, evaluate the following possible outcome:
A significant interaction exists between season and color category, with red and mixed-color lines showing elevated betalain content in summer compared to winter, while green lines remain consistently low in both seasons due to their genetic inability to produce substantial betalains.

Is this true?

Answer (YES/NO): NO